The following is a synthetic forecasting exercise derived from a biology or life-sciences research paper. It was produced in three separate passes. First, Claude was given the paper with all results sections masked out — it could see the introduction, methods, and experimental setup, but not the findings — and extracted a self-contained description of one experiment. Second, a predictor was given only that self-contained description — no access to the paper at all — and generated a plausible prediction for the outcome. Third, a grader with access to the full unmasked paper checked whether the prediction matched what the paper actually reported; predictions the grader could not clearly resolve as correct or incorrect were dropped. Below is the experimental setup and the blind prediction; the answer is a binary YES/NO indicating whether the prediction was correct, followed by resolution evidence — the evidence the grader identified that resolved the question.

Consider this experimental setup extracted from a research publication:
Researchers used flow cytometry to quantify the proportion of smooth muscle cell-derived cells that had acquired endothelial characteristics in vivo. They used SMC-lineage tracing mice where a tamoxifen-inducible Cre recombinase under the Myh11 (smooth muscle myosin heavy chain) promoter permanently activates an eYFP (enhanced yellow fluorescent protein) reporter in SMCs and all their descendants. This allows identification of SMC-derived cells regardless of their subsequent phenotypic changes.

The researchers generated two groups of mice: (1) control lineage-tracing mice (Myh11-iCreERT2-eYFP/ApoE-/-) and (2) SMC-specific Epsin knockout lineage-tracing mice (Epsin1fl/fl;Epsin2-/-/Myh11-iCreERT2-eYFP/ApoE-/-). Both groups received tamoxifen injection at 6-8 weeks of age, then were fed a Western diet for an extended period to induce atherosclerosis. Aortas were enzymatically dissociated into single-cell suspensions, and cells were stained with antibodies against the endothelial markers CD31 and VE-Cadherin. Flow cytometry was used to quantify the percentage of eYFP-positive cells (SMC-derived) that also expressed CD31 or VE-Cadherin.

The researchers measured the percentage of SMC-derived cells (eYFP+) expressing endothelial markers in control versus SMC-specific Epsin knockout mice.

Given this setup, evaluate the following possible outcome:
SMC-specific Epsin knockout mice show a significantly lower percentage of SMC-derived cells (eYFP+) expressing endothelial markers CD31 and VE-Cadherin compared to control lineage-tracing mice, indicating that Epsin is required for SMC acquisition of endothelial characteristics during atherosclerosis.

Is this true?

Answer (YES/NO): NO